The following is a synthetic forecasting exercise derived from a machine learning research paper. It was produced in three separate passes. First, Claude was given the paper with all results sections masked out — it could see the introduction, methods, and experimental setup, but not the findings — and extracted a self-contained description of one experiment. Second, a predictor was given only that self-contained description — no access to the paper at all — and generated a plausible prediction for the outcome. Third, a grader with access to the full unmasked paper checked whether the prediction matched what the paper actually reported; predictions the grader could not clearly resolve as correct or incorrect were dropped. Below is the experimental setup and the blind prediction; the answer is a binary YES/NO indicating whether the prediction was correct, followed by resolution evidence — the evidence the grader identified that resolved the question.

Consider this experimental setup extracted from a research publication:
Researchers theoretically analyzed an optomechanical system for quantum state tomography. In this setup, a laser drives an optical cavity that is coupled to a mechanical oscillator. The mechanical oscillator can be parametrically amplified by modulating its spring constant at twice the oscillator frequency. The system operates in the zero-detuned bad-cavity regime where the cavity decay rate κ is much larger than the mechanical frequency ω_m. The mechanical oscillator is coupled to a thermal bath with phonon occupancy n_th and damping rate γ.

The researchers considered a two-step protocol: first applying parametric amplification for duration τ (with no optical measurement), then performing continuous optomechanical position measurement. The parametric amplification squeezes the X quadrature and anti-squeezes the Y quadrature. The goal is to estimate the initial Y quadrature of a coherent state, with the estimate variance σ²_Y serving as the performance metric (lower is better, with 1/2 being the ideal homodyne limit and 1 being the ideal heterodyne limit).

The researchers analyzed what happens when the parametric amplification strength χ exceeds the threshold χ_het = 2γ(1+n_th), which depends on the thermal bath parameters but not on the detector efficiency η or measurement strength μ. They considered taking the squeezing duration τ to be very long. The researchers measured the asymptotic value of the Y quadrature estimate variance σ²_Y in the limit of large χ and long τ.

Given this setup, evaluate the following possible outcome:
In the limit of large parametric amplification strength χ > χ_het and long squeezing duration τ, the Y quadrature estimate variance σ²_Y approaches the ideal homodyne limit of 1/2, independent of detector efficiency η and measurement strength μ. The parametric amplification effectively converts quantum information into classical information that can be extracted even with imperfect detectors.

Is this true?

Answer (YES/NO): YES